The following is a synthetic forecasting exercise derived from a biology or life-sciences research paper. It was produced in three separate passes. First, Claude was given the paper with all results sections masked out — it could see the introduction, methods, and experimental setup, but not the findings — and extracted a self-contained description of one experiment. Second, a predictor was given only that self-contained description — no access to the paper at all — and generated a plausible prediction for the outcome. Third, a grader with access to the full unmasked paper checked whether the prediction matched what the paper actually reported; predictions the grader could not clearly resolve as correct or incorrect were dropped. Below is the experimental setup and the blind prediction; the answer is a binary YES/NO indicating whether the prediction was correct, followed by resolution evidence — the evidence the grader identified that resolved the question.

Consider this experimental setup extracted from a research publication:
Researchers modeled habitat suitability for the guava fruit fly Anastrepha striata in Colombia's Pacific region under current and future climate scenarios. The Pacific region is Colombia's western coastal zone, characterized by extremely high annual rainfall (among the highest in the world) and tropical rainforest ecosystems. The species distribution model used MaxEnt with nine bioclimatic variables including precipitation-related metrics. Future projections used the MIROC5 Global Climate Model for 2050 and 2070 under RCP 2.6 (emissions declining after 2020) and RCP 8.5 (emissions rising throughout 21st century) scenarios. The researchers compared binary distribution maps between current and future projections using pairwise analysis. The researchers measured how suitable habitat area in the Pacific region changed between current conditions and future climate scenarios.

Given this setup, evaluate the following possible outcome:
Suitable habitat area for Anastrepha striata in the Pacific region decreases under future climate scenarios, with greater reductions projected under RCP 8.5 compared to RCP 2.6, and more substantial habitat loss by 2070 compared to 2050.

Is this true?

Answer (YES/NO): NO